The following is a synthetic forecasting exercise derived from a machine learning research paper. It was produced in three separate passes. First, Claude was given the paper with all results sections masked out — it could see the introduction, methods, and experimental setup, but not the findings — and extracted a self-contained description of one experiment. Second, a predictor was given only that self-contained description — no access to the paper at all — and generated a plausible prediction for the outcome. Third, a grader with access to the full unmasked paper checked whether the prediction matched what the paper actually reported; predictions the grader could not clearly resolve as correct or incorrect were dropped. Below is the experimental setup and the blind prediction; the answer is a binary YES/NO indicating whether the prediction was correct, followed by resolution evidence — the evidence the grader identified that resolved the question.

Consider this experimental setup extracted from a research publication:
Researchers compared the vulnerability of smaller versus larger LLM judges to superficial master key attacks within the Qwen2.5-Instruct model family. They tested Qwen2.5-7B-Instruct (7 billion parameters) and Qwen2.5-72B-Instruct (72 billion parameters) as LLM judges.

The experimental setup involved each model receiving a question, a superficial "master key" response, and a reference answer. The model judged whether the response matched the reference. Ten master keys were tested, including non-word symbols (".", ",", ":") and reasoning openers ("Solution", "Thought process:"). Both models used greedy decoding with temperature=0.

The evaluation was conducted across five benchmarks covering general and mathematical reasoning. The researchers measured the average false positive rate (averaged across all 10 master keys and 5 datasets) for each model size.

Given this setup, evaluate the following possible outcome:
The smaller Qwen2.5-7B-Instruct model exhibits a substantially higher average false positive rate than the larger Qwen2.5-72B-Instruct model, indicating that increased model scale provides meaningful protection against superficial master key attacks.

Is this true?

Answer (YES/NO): NO